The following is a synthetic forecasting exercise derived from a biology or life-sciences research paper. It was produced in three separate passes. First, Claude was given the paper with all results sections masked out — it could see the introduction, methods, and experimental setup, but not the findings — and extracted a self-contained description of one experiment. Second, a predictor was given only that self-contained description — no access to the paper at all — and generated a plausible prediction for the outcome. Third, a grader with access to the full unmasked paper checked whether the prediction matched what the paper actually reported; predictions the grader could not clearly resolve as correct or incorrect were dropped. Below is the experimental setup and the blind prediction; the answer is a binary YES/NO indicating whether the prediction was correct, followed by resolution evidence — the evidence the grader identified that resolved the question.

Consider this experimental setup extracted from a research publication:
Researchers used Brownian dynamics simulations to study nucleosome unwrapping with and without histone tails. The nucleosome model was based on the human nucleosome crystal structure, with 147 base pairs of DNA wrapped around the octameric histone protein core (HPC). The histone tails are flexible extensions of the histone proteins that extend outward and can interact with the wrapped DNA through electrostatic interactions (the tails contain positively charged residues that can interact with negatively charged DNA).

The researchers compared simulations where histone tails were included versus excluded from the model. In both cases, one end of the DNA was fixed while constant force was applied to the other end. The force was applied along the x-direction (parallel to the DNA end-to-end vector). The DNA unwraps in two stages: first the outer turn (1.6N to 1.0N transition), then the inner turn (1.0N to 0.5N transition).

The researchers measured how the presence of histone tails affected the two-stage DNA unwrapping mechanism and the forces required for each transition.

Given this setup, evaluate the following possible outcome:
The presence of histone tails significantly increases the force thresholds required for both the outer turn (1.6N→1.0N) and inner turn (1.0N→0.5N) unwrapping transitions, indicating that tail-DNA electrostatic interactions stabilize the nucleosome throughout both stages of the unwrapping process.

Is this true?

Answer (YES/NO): NO